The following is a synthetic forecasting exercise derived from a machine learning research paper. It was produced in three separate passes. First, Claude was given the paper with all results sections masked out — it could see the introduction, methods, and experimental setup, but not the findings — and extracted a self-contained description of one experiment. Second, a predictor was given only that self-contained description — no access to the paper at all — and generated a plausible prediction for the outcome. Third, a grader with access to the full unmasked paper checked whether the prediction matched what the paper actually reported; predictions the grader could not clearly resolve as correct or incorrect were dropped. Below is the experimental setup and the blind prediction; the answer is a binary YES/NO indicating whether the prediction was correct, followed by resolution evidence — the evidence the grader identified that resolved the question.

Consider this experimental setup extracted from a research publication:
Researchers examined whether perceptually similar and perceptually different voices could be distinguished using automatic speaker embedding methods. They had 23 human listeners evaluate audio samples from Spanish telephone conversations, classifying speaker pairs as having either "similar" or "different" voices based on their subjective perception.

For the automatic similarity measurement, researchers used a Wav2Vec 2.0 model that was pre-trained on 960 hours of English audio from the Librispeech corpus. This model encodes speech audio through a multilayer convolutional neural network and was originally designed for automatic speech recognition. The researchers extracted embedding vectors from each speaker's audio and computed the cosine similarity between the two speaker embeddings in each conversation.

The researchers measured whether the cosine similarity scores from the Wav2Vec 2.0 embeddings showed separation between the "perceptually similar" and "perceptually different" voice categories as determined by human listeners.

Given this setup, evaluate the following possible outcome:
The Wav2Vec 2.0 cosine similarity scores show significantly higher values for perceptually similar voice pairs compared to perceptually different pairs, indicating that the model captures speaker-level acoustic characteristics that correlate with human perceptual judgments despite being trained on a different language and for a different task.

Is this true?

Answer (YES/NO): YES